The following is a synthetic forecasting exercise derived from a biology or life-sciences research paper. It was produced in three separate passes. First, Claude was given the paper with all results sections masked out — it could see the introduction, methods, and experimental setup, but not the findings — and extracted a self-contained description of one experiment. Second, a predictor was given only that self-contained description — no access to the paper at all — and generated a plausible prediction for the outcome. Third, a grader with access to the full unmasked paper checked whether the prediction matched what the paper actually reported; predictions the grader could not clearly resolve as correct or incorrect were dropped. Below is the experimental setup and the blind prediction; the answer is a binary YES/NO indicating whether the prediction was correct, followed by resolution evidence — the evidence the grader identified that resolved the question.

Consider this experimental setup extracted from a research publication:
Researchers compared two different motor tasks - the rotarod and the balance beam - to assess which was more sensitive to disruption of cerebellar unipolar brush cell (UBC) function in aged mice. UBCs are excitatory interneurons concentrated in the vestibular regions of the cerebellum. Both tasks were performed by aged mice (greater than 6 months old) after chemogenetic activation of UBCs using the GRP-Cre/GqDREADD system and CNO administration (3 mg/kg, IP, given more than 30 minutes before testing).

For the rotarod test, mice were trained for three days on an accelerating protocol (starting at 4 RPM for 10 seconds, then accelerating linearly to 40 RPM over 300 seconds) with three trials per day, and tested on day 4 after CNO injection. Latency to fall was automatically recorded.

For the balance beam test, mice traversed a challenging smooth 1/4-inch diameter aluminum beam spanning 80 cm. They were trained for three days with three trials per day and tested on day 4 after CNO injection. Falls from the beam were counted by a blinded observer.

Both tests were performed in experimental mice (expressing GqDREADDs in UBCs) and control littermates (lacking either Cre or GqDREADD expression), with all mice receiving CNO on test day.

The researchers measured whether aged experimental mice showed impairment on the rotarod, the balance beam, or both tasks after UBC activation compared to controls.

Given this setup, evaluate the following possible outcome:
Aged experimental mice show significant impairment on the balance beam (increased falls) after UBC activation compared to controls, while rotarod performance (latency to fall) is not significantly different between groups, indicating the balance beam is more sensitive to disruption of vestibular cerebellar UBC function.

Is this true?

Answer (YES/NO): YES